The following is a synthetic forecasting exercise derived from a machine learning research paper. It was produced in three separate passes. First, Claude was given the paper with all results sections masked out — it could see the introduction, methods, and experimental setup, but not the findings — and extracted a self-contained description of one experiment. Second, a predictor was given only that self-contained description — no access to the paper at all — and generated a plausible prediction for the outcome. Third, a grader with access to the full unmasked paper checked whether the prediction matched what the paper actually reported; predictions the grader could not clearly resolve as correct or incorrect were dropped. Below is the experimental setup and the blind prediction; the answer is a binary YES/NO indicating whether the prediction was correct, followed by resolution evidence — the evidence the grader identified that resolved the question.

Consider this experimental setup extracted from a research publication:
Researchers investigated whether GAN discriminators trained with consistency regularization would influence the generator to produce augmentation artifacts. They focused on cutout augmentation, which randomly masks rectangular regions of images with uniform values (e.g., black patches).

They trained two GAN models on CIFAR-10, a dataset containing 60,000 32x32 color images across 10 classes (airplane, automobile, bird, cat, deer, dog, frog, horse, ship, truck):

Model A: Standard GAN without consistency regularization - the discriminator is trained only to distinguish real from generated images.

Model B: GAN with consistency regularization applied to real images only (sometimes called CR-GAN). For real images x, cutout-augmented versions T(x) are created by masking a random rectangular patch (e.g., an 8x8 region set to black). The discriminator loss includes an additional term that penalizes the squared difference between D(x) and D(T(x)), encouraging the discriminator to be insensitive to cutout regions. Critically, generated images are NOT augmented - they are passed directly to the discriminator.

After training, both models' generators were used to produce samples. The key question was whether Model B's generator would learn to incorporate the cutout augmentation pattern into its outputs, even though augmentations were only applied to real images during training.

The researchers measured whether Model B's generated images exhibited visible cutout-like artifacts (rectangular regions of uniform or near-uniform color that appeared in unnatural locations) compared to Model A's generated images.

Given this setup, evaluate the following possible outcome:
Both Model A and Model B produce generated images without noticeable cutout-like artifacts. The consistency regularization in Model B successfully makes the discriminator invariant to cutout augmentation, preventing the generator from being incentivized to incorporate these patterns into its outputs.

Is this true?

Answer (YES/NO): NO